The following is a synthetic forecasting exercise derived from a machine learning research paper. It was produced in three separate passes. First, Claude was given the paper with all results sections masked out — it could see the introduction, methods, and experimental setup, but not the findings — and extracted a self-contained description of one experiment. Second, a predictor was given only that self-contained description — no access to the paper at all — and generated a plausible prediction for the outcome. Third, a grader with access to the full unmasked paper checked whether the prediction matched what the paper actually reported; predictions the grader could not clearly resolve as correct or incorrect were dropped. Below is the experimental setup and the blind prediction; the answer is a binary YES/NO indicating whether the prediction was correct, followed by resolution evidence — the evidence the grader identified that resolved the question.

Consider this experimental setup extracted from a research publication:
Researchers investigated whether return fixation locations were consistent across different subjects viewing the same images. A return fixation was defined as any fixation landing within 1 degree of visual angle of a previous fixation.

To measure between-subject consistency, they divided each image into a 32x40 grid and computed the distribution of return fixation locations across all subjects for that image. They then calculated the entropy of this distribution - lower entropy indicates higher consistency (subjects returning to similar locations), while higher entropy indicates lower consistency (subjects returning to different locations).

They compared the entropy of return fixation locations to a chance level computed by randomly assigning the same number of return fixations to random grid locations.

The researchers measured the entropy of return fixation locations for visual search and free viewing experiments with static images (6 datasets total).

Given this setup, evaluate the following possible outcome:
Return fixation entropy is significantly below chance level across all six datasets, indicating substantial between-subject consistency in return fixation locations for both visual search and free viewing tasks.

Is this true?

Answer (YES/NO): NO